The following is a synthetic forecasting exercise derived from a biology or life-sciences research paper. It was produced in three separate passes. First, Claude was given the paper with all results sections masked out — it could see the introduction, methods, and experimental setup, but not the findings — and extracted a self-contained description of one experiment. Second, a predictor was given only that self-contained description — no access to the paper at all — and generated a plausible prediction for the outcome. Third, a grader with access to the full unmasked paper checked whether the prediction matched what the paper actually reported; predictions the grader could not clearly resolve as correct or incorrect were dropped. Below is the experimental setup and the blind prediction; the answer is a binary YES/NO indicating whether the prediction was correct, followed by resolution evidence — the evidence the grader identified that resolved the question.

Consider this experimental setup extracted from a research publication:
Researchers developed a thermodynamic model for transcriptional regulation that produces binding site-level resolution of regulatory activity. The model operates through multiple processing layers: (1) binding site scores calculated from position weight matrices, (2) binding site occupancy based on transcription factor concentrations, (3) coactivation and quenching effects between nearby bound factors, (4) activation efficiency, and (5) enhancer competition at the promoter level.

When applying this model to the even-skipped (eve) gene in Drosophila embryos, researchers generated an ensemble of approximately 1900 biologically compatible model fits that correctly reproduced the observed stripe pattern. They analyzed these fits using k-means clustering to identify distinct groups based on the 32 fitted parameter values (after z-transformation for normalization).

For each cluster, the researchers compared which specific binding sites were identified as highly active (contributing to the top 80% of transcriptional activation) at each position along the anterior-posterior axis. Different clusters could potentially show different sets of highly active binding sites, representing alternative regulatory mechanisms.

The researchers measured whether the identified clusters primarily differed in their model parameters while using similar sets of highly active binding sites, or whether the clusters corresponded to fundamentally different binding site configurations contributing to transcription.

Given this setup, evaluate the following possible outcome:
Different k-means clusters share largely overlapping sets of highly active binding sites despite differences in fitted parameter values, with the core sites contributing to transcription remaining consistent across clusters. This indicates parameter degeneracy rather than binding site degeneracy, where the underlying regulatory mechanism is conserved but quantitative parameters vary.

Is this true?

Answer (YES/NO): NO